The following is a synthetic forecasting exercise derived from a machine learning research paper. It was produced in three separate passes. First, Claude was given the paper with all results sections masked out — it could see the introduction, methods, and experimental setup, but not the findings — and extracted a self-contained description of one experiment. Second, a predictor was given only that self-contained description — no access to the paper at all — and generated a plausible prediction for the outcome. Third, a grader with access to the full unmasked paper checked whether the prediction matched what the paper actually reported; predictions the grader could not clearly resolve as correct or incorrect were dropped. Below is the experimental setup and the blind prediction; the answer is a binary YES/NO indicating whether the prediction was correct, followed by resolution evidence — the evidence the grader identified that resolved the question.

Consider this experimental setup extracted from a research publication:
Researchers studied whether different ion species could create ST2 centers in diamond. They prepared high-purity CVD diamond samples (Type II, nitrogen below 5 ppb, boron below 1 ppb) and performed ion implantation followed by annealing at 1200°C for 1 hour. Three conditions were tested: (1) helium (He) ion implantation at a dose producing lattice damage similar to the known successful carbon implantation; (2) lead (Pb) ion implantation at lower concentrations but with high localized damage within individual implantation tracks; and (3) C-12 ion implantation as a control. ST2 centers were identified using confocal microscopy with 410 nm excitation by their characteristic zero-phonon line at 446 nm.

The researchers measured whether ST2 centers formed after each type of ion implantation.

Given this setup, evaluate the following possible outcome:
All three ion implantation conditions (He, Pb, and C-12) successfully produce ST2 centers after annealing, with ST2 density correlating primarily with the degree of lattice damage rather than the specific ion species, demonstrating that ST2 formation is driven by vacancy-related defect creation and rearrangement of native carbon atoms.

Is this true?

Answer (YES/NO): NO